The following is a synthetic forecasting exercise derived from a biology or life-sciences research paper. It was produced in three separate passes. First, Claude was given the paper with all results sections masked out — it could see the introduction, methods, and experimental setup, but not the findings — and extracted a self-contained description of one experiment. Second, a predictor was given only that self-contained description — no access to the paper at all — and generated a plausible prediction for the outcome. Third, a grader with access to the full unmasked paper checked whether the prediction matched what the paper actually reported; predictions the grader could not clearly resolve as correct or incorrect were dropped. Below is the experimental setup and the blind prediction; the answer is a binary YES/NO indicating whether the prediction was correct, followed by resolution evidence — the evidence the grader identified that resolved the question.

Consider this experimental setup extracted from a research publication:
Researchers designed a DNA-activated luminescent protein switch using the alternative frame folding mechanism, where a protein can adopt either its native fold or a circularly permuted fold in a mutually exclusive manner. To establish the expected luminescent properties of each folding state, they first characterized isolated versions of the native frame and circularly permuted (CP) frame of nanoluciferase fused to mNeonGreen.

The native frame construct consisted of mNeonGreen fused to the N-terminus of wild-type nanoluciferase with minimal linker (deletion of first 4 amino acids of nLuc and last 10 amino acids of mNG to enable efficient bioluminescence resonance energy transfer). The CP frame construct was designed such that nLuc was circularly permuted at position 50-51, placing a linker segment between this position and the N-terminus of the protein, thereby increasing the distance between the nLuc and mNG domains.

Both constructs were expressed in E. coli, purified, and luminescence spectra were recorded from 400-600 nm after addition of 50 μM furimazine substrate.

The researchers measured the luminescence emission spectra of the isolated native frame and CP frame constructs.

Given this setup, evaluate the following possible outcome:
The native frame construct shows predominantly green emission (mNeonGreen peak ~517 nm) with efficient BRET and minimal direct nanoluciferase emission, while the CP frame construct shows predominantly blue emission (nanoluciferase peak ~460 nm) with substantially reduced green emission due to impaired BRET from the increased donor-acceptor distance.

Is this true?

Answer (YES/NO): YES